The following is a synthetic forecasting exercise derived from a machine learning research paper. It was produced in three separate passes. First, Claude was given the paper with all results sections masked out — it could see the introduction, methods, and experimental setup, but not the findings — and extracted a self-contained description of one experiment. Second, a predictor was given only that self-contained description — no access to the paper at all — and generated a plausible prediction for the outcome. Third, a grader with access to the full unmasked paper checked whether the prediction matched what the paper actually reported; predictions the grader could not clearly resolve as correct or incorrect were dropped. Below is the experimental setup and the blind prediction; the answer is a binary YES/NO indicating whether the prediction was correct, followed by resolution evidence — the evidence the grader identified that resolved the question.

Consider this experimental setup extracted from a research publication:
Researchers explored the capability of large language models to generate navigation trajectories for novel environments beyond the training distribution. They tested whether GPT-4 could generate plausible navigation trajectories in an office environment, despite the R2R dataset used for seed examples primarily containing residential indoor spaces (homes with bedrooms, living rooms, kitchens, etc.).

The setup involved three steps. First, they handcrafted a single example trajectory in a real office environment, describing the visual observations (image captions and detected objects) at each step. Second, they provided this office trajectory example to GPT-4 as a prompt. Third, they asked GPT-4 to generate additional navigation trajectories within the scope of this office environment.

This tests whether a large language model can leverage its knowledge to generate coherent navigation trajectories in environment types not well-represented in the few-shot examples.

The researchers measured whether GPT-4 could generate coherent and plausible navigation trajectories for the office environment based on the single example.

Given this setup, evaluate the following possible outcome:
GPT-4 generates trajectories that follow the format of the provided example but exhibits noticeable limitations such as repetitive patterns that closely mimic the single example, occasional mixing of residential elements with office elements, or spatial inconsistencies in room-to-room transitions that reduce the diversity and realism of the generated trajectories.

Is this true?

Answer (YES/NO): NO